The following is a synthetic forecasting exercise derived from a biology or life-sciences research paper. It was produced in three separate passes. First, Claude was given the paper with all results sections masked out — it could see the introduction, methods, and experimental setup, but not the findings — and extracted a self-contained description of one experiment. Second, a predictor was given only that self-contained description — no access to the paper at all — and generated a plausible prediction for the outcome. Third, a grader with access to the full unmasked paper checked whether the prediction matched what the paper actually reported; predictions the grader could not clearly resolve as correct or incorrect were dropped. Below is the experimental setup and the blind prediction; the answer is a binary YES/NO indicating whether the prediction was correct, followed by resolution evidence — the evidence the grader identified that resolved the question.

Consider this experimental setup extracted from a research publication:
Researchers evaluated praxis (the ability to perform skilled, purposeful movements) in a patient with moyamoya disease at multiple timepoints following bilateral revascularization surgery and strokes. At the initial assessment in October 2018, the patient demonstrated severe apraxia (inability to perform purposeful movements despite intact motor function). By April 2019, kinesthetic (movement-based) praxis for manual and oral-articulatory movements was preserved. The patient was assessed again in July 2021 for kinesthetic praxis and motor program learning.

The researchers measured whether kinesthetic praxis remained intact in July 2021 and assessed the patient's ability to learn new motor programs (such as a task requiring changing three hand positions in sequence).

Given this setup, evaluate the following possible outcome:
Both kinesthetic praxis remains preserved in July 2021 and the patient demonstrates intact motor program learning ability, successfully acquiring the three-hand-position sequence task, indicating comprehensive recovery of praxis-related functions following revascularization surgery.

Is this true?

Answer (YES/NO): NO